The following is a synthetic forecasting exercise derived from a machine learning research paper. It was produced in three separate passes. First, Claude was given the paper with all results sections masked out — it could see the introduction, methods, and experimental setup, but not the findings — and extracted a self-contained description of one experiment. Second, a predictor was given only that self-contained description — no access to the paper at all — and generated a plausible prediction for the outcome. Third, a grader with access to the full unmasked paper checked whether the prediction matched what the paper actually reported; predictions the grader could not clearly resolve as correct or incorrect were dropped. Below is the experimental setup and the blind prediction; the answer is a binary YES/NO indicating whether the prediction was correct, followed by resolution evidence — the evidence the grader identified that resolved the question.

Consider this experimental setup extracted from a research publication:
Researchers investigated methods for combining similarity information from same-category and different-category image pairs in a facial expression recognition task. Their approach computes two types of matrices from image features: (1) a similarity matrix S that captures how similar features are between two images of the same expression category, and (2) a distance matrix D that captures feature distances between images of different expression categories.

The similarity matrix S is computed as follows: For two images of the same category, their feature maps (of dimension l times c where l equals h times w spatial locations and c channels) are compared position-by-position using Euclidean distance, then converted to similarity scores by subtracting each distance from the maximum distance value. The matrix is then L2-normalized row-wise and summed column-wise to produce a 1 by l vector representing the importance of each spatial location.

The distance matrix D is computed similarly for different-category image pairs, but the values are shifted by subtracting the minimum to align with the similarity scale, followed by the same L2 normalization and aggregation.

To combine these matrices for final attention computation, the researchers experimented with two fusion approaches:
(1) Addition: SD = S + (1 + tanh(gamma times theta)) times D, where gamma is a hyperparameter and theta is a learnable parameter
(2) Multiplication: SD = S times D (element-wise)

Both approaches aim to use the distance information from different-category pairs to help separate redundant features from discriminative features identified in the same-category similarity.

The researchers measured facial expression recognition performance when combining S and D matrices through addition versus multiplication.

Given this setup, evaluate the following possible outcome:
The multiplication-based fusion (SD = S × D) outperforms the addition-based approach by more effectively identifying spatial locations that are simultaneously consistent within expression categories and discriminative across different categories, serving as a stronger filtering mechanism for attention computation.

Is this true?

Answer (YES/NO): NO